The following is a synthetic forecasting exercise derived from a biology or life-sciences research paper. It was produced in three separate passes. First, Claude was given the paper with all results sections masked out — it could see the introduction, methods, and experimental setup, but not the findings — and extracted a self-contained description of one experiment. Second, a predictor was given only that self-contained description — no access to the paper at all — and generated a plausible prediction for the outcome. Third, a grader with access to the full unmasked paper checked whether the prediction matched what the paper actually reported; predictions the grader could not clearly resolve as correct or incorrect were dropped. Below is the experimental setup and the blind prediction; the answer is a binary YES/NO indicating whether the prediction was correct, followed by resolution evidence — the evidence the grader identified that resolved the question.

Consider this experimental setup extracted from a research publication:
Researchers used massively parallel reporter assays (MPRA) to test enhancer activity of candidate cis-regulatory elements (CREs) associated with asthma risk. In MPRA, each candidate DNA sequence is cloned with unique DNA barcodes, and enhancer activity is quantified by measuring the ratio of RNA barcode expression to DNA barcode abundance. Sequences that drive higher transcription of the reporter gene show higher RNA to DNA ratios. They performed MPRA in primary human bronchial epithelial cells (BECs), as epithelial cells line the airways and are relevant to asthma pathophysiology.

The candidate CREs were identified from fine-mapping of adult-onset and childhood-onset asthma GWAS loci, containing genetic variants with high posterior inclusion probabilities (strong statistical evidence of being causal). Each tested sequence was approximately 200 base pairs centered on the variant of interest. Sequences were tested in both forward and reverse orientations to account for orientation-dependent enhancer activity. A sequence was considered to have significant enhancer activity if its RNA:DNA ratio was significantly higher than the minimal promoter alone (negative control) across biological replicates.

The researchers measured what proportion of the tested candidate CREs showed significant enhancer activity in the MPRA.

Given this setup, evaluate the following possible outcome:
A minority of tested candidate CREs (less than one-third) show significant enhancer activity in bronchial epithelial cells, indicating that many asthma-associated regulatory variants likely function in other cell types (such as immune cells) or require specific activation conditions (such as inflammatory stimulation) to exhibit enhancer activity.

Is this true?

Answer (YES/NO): YES